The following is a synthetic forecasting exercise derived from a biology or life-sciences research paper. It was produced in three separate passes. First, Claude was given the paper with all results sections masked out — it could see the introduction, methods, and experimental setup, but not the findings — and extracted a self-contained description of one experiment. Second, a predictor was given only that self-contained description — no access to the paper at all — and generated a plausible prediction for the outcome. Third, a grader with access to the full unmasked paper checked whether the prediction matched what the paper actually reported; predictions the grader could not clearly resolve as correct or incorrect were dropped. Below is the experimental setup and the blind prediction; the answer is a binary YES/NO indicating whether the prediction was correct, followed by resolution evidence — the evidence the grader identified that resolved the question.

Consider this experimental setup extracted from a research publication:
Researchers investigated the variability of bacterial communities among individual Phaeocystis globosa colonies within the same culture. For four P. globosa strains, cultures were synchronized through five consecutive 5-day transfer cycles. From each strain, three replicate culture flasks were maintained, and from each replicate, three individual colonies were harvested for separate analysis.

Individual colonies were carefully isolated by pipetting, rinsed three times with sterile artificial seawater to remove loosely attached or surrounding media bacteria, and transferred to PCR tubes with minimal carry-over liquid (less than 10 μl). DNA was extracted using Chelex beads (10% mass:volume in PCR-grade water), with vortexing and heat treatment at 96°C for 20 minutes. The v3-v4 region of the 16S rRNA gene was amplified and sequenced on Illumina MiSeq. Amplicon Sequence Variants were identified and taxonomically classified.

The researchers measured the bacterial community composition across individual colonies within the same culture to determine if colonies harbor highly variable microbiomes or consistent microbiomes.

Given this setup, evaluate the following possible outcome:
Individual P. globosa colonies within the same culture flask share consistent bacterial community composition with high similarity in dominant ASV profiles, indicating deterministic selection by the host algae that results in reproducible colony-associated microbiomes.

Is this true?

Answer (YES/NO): YES